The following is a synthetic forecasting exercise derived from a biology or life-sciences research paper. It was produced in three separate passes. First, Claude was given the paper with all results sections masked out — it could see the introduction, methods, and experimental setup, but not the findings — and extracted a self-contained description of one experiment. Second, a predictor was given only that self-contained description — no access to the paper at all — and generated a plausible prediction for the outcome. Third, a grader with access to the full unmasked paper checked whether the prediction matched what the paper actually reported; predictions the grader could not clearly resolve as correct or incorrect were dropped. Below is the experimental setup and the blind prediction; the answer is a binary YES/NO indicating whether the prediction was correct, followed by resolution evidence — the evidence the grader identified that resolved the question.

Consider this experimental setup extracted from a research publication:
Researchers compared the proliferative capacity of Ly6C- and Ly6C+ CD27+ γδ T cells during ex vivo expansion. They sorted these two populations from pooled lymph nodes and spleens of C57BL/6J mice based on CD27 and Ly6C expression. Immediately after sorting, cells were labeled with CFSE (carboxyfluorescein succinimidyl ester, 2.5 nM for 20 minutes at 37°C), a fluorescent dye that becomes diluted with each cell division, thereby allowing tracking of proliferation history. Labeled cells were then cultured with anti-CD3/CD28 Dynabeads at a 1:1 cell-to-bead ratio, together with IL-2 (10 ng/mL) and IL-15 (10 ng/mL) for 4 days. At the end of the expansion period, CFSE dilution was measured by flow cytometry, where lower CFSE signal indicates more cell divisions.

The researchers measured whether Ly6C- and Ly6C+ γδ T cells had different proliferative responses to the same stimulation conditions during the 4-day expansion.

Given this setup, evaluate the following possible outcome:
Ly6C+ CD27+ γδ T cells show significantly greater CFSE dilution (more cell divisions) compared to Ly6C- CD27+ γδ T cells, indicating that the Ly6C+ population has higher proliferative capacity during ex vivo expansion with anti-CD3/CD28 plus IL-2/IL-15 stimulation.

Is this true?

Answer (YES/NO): NO